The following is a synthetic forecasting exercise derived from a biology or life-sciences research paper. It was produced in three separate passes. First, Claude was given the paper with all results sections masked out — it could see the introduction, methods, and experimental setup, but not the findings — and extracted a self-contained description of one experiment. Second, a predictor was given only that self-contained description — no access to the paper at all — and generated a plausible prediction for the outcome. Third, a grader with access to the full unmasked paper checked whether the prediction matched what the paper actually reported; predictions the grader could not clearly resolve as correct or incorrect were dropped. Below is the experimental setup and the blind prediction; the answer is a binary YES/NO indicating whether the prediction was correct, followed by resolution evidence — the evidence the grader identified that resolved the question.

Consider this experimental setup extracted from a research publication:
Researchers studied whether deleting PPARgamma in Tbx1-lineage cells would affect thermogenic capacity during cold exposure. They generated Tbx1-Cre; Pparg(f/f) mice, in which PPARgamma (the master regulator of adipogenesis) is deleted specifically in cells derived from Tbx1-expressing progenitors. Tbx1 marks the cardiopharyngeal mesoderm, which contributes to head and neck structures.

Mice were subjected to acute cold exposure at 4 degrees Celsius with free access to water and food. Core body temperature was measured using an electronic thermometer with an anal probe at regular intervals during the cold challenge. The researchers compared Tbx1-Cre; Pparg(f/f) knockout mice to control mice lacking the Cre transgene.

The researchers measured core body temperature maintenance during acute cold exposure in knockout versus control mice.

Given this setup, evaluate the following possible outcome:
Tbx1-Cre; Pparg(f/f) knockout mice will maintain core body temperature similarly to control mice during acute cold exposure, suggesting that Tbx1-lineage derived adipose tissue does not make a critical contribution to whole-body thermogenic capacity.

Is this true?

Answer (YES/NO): NO